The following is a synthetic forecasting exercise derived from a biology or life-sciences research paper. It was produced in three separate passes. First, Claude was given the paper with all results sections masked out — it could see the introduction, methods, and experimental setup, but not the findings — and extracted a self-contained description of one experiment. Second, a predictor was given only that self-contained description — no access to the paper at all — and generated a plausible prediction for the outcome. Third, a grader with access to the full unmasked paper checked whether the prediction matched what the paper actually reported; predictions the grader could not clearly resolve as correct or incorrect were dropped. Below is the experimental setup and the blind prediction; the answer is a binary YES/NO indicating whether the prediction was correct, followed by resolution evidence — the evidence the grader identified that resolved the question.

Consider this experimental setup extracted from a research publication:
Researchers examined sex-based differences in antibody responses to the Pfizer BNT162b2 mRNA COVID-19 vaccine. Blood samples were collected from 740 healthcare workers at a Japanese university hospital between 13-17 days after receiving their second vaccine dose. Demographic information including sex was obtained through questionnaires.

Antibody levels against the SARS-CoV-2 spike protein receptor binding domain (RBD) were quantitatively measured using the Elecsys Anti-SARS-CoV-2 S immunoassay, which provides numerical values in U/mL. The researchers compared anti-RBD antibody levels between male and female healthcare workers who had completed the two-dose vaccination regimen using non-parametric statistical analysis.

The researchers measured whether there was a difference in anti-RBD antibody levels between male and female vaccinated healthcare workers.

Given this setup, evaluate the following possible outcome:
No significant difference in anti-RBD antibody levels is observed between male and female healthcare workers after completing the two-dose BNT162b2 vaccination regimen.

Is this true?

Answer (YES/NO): NO